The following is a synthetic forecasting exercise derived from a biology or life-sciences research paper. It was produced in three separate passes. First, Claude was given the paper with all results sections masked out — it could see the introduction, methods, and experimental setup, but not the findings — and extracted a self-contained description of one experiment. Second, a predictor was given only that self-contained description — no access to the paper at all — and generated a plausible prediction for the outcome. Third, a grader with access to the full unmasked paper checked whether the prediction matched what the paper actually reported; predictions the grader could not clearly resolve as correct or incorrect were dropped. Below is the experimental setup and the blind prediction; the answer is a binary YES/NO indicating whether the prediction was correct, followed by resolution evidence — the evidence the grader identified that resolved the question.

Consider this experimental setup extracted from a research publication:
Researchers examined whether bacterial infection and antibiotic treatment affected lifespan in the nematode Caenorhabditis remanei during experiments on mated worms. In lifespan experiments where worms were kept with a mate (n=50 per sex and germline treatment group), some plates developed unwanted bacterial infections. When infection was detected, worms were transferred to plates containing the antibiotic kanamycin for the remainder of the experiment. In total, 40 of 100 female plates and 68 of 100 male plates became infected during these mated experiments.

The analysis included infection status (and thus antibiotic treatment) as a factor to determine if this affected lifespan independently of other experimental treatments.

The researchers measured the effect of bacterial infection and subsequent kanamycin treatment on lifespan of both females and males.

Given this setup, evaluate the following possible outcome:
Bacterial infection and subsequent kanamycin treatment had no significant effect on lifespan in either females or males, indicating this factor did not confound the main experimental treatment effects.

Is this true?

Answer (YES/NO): NO